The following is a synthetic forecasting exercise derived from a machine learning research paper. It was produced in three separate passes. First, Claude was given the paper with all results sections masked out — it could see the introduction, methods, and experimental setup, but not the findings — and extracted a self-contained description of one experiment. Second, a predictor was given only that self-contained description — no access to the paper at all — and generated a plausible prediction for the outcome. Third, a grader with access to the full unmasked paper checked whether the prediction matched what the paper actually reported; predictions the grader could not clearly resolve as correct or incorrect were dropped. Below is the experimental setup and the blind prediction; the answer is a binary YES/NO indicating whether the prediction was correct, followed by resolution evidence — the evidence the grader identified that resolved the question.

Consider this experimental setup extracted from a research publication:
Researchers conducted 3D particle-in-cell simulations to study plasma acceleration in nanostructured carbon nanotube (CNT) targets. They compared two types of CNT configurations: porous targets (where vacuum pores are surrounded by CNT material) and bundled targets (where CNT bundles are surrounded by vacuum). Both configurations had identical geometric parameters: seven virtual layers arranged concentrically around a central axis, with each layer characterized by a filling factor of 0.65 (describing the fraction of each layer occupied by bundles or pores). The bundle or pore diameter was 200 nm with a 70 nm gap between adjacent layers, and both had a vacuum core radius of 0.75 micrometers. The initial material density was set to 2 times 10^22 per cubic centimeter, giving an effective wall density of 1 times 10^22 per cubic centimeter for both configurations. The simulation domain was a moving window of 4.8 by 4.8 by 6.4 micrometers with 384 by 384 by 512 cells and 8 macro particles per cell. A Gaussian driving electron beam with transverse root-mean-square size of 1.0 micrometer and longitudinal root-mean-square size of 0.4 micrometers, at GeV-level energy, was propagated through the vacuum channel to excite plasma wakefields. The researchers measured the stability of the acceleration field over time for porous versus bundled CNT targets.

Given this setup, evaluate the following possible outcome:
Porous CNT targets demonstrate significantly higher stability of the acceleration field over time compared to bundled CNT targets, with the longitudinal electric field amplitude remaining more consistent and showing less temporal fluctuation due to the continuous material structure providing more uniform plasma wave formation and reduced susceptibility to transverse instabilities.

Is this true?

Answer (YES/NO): YES